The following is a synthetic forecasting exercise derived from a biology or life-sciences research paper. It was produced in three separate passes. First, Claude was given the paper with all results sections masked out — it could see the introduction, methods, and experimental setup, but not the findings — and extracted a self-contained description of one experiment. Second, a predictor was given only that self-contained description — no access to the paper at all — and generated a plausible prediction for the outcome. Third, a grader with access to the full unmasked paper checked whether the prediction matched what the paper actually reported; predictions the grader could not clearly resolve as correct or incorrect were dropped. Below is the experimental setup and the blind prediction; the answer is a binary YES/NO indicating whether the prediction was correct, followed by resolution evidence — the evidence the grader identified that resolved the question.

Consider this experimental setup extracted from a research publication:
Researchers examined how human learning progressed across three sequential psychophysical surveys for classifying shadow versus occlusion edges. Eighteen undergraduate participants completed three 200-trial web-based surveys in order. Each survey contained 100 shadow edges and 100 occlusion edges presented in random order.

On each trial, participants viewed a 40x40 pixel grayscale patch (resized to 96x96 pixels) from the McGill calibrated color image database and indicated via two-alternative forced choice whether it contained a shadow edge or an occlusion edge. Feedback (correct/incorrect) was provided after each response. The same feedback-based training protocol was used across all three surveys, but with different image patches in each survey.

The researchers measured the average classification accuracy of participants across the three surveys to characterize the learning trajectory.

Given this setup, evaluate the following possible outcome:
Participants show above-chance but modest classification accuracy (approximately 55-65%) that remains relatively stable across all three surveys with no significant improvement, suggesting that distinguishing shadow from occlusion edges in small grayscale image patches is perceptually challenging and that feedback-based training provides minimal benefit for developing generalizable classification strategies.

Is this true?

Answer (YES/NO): NO